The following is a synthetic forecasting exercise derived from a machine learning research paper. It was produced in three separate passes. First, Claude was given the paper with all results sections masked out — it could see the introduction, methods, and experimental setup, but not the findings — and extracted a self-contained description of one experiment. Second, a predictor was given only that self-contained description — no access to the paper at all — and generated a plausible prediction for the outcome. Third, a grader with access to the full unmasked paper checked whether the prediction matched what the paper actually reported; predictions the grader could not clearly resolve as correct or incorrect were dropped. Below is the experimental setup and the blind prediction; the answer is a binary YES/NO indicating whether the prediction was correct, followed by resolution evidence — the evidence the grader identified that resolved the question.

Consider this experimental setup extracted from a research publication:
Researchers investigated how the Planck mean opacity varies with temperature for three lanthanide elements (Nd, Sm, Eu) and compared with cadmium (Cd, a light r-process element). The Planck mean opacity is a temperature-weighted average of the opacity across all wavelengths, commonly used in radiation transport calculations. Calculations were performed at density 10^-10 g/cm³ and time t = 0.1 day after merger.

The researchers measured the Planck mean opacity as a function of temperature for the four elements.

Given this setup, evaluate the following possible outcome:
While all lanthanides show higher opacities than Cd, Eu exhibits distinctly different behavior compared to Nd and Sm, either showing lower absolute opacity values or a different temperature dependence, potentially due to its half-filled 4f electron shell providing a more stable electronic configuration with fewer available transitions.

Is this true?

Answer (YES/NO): NO